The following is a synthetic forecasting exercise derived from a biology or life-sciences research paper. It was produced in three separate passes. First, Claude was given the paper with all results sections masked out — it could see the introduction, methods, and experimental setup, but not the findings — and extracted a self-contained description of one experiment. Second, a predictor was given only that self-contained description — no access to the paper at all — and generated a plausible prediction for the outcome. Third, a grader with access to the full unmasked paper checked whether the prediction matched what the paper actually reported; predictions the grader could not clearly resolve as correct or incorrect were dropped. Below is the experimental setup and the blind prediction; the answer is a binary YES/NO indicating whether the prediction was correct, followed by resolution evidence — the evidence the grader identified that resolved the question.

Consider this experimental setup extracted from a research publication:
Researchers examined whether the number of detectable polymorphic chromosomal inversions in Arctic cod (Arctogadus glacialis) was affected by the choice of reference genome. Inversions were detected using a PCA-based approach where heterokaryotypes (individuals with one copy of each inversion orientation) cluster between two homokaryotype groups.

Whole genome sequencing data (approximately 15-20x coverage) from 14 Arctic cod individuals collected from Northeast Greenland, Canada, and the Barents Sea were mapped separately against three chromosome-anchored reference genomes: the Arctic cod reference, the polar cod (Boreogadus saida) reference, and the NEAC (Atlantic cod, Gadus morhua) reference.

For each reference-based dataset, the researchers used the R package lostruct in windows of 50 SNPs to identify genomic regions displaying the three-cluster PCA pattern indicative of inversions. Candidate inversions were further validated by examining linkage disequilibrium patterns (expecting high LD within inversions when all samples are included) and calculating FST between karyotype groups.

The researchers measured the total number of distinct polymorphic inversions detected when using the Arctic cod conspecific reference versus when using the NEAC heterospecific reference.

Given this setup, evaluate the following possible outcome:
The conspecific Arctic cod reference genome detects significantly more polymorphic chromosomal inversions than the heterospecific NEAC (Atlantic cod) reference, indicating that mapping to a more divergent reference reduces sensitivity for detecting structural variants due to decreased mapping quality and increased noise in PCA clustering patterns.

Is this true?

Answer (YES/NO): NO